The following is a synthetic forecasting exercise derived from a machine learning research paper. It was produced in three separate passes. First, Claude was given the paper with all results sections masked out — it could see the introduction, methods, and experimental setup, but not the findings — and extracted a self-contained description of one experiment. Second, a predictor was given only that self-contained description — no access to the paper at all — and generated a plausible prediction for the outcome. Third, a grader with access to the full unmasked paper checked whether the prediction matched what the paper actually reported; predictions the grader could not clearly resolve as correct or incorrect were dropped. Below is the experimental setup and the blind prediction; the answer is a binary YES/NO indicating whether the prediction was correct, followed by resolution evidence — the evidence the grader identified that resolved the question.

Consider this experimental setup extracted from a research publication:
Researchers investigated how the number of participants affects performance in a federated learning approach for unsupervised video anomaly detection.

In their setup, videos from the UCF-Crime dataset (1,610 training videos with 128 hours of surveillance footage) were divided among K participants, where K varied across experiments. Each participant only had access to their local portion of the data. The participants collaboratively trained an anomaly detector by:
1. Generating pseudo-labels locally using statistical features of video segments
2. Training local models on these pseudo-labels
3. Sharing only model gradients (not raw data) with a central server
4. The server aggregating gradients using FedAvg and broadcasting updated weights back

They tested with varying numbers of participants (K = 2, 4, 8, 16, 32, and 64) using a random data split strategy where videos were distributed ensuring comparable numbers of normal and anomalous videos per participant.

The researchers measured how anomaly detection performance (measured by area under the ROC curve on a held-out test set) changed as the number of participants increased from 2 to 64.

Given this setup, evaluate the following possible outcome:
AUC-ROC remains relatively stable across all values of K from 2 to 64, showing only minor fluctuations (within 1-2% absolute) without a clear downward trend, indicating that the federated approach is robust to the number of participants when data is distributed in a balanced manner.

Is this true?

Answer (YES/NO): NO